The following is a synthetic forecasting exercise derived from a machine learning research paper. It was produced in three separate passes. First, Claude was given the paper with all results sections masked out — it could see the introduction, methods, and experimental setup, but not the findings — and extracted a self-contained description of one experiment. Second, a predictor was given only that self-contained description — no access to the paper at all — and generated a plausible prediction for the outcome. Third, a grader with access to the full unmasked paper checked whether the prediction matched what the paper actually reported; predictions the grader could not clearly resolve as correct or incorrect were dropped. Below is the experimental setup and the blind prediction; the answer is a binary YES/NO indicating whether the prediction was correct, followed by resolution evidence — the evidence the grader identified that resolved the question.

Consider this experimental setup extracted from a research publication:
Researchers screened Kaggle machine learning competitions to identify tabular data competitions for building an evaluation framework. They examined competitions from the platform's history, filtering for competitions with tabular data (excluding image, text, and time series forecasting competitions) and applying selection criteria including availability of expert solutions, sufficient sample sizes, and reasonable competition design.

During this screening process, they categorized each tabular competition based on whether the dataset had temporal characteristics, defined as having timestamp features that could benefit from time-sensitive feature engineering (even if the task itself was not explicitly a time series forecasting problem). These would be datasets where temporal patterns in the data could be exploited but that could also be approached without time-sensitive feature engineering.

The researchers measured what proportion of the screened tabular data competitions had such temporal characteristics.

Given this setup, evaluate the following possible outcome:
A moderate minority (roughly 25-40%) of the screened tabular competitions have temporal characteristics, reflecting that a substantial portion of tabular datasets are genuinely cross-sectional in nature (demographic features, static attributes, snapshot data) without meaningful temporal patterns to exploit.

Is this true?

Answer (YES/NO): NO